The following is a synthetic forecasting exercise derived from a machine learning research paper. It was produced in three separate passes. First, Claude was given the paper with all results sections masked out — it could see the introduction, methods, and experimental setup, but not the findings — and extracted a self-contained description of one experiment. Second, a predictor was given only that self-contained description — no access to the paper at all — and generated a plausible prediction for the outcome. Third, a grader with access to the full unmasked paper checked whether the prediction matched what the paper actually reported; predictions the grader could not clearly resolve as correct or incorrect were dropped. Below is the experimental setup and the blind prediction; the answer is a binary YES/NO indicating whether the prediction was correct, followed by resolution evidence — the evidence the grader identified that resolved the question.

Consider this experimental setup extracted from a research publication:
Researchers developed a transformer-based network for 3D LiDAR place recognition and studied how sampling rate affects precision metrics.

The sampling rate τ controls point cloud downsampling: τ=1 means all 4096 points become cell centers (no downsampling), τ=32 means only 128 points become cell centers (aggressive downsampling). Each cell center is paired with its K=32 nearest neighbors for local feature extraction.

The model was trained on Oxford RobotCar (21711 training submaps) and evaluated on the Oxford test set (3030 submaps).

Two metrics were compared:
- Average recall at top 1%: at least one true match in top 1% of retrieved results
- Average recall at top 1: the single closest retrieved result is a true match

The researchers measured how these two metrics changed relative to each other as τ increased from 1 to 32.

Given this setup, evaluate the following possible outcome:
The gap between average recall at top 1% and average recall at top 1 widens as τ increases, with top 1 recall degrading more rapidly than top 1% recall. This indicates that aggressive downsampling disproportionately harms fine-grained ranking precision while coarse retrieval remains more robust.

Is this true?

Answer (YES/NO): YES